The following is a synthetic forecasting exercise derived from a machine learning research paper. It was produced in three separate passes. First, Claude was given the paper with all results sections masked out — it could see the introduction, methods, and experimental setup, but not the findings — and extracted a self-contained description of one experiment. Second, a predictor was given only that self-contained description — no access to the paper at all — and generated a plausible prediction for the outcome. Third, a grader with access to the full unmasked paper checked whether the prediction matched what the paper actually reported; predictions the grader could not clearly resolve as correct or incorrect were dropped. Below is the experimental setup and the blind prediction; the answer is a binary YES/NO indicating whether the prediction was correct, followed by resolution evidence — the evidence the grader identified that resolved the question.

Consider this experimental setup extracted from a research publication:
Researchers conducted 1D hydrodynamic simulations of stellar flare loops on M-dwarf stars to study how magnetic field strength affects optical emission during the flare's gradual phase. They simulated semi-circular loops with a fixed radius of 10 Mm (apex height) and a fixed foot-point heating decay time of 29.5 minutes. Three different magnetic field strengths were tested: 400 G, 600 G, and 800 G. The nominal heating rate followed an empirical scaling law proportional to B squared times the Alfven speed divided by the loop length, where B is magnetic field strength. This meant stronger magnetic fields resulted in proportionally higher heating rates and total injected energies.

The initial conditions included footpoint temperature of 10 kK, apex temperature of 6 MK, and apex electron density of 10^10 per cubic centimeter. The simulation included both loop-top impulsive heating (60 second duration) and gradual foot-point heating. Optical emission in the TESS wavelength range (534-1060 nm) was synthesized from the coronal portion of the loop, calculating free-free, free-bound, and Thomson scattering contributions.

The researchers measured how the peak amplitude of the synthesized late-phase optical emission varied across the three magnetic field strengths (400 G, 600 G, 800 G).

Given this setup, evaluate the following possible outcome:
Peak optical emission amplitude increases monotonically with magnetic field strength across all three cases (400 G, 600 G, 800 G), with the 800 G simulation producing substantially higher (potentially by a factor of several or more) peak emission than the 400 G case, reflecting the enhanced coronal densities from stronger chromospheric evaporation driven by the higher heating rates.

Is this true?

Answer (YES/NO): YES